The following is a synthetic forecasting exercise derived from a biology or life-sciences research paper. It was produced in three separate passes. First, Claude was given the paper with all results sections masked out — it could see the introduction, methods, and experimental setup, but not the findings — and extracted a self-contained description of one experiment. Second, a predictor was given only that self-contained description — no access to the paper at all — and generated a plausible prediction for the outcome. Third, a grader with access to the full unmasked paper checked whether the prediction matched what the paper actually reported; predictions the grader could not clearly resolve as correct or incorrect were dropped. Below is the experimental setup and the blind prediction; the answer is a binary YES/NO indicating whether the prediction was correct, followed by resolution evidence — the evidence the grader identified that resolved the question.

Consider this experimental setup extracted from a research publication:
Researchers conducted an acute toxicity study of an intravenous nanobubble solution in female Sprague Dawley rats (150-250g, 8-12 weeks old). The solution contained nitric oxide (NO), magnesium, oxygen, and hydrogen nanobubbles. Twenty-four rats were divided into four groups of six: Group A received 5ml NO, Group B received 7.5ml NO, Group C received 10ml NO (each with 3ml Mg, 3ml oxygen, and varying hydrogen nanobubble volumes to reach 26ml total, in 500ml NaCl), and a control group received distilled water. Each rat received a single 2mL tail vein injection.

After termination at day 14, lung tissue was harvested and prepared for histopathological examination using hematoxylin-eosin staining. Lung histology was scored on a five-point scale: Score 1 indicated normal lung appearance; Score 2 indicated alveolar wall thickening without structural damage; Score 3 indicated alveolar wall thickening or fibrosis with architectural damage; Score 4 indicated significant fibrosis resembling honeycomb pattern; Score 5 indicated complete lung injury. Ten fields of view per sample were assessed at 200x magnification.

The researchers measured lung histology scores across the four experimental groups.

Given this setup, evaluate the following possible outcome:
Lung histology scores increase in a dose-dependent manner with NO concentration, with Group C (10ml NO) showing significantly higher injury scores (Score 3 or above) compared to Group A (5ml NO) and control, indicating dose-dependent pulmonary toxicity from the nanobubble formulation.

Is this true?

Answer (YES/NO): NO